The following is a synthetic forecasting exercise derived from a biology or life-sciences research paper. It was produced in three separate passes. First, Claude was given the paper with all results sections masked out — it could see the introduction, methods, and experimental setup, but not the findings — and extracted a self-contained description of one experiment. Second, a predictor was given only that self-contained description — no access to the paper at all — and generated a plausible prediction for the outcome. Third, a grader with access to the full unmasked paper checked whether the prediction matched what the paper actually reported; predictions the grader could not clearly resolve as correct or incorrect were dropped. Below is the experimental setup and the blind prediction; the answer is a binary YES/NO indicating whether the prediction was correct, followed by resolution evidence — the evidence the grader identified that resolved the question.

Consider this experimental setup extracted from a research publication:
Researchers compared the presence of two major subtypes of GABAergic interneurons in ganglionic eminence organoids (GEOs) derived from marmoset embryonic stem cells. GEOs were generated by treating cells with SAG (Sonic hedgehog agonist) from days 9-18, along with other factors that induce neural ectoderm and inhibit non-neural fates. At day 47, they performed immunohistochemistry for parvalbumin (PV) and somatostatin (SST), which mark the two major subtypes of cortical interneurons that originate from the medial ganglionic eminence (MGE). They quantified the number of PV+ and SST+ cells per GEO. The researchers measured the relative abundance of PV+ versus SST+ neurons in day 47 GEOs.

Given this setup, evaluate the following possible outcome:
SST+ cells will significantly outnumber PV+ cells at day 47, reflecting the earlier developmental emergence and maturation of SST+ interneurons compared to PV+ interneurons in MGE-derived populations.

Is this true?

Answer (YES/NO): YES